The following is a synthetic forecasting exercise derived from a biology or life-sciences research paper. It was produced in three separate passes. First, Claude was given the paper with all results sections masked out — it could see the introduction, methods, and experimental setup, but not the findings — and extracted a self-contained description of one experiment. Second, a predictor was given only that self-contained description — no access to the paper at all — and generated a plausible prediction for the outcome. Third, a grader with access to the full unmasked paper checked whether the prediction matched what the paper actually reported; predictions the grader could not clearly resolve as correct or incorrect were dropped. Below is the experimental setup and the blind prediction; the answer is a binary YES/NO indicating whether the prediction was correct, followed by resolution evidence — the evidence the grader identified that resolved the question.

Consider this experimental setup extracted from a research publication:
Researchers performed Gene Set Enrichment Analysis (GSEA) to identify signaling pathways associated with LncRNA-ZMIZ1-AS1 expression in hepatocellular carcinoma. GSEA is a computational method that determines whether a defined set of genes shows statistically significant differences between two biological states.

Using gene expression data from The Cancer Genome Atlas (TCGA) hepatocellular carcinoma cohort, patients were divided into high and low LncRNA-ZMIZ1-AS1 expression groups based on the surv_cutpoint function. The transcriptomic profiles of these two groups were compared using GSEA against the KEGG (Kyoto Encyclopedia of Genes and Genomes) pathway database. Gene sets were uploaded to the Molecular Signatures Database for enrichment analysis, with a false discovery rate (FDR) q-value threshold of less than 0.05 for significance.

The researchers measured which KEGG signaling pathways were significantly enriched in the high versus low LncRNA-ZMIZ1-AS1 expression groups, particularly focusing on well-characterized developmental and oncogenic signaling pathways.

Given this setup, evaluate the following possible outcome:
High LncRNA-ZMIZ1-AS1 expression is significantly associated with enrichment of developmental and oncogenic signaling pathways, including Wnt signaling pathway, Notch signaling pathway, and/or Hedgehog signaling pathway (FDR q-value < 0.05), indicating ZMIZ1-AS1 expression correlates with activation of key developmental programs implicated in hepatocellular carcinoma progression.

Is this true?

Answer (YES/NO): YES